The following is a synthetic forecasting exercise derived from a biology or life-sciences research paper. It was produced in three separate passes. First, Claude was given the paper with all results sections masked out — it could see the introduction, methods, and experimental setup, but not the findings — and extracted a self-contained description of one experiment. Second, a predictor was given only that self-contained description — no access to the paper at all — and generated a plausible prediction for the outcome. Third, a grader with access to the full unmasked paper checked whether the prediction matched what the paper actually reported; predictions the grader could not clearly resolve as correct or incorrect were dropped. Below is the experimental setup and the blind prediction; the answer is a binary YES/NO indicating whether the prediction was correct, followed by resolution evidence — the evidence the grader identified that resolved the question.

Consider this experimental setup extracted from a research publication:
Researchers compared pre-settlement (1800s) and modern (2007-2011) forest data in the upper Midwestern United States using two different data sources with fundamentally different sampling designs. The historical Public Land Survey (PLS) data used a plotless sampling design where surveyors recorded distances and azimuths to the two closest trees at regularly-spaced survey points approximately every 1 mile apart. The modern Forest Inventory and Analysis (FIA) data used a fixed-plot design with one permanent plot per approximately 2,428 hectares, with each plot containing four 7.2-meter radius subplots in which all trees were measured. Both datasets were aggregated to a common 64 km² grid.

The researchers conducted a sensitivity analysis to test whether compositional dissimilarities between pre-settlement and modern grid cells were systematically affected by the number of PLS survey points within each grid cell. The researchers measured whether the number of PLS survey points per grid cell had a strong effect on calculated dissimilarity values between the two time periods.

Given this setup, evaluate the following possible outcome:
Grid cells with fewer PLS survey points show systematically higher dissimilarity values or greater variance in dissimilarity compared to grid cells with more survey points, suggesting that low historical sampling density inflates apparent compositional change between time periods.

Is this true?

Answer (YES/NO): NO